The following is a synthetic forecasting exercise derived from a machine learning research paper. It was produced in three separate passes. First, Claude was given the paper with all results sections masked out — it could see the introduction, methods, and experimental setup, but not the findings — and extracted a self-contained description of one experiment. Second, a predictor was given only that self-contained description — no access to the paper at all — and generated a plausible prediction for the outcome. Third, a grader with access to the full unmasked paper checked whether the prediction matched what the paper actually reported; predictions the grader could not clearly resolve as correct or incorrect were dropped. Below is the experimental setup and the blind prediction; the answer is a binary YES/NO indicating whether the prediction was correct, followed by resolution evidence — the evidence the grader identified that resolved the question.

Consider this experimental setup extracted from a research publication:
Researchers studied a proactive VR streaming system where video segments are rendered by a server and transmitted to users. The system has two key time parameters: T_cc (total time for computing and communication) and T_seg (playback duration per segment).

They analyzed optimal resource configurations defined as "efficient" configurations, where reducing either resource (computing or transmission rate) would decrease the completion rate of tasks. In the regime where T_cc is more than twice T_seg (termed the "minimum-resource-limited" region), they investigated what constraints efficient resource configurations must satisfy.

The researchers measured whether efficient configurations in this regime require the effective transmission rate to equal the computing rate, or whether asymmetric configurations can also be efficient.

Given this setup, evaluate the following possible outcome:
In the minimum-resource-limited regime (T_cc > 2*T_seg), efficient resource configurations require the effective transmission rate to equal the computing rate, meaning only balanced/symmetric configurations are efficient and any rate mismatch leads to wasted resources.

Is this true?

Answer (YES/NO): YES